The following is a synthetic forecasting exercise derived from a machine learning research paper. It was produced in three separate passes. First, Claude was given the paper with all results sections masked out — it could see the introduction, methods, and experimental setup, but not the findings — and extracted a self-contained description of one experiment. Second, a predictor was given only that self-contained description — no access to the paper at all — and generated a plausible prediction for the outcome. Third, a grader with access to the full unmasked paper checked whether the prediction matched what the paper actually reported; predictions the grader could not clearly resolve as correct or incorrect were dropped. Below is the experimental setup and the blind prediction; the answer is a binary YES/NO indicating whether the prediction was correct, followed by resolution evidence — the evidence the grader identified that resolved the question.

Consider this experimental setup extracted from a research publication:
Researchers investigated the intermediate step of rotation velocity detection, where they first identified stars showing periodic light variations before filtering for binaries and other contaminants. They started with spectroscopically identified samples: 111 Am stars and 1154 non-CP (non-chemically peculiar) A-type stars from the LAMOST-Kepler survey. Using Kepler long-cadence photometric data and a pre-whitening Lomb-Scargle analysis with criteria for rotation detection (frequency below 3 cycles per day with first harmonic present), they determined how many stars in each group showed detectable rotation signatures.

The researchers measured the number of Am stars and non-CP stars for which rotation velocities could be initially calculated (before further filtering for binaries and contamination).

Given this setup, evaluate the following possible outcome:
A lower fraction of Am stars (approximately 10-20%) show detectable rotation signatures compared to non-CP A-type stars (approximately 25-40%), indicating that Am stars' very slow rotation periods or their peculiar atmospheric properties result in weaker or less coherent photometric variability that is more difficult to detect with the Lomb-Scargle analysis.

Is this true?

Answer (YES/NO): NO